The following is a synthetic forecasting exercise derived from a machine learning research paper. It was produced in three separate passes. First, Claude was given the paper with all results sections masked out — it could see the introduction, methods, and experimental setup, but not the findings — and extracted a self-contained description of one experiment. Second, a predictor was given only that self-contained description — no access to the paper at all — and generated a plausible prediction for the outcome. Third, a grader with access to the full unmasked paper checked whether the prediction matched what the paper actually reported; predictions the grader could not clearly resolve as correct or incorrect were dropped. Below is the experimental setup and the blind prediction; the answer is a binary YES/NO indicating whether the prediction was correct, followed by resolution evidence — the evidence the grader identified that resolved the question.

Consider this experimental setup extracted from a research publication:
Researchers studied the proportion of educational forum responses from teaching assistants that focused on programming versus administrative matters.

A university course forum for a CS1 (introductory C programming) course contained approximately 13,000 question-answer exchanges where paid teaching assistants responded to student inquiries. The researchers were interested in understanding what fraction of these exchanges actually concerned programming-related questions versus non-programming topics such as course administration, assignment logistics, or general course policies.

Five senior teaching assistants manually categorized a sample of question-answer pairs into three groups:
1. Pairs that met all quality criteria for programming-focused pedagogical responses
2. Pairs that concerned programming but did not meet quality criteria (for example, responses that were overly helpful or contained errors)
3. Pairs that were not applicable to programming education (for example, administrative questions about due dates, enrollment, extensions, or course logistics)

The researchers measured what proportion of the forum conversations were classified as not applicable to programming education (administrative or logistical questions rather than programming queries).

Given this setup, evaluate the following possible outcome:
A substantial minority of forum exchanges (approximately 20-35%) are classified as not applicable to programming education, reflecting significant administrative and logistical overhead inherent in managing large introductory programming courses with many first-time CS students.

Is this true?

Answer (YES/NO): YES